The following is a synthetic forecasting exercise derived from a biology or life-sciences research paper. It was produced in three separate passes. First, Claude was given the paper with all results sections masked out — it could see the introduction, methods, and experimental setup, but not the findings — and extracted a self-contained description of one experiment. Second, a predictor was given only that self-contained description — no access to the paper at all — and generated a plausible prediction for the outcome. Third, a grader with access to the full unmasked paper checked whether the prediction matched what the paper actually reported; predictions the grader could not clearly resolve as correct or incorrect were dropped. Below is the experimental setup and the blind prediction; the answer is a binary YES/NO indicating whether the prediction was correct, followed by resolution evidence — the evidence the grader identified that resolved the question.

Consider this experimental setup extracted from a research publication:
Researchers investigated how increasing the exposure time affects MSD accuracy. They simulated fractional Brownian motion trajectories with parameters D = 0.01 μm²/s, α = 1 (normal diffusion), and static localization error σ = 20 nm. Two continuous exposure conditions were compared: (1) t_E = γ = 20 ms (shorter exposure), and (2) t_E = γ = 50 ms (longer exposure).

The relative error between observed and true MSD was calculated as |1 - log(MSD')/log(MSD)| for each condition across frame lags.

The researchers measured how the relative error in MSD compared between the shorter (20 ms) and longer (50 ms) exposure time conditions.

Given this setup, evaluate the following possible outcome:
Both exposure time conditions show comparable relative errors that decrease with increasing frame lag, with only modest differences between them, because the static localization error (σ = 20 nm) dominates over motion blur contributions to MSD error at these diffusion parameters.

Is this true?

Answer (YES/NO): NO